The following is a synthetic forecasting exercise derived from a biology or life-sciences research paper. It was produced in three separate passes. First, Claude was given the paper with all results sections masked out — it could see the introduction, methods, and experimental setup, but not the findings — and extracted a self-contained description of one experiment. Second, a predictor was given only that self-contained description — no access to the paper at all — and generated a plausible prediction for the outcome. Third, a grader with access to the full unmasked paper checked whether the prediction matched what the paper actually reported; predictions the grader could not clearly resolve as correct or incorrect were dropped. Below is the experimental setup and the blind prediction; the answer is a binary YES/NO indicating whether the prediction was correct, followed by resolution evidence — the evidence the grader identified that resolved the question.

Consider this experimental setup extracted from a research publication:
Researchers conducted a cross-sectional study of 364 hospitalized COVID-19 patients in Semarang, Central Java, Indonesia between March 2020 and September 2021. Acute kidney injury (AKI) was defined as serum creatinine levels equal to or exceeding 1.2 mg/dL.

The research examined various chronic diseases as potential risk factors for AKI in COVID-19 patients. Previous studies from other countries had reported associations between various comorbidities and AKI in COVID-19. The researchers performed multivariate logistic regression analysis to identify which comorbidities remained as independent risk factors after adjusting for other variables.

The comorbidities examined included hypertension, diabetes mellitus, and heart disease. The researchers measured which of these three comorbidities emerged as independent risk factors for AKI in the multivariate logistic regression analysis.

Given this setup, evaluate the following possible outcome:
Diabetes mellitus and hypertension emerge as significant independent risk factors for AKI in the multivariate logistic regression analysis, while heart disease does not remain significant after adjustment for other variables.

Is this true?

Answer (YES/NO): NO